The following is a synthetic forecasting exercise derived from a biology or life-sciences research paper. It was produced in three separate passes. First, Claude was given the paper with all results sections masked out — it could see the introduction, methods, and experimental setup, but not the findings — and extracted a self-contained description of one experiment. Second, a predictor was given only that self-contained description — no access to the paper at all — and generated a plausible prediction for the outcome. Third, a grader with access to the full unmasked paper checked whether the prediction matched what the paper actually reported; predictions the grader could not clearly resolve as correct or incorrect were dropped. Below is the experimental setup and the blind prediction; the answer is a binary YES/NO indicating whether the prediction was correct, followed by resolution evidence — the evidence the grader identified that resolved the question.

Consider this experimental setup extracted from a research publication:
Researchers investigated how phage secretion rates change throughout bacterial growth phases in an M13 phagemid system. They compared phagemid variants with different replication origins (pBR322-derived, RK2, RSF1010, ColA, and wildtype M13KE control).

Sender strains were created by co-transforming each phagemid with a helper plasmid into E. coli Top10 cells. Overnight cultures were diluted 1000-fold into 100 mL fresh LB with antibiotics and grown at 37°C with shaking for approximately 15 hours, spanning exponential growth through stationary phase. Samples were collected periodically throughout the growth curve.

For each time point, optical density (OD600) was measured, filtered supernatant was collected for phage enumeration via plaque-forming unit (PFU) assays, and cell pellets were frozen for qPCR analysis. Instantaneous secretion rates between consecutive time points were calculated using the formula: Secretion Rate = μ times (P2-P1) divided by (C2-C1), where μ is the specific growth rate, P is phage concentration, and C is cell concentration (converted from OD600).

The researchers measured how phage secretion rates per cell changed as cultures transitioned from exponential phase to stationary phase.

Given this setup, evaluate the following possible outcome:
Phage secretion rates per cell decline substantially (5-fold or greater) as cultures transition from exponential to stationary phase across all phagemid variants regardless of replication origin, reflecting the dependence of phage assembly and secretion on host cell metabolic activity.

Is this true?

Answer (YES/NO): NO